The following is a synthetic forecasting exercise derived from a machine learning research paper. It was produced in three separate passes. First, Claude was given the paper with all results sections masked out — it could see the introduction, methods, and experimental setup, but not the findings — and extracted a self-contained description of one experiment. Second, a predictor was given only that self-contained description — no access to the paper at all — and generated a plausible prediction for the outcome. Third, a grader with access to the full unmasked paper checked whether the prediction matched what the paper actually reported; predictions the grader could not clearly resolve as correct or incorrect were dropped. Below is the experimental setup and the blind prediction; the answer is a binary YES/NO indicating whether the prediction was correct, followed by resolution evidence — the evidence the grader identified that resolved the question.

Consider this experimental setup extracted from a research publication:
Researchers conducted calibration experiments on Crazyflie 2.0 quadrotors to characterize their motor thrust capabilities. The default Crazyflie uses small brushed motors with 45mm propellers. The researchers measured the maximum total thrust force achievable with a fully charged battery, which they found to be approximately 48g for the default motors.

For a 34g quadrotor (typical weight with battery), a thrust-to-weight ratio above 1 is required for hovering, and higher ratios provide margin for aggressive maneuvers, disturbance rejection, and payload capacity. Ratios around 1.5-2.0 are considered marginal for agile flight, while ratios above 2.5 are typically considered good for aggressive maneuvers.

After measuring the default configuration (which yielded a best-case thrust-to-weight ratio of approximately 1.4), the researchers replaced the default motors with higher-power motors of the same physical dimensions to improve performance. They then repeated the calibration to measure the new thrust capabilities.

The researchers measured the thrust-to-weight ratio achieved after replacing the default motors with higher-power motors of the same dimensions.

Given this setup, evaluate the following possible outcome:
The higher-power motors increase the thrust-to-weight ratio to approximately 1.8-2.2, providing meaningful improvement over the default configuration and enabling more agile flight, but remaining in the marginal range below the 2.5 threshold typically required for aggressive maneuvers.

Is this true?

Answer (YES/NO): NO